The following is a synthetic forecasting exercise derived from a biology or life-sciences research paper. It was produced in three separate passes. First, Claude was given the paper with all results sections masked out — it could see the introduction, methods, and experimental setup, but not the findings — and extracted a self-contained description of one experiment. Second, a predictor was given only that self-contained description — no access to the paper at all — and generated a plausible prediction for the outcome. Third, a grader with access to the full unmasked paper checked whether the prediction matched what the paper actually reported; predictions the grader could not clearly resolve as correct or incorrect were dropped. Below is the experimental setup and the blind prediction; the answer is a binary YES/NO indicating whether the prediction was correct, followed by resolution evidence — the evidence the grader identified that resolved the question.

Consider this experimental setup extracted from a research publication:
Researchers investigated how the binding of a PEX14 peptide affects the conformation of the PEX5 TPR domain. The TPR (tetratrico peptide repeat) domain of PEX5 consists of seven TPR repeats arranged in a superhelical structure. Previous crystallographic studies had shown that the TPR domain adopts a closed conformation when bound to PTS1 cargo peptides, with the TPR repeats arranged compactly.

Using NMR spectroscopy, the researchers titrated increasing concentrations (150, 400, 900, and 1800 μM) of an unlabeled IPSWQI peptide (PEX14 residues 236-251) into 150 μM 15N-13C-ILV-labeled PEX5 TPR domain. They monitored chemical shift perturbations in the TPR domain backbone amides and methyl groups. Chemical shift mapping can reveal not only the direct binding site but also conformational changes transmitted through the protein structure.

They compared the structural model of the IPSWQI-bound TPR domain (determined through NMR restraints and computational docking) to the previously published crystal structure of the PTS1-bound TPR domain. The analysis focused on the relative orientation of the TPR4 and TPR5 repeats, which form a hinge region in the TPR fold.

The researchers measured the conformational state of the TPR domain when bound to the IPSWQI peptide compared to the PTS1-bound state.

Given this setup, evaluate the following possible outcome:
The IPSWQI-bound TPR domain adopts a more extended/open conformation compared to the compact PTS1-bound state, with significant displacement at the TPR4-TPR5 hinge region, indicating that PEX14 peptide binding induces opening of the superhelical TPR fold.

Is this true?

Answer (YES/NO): YES